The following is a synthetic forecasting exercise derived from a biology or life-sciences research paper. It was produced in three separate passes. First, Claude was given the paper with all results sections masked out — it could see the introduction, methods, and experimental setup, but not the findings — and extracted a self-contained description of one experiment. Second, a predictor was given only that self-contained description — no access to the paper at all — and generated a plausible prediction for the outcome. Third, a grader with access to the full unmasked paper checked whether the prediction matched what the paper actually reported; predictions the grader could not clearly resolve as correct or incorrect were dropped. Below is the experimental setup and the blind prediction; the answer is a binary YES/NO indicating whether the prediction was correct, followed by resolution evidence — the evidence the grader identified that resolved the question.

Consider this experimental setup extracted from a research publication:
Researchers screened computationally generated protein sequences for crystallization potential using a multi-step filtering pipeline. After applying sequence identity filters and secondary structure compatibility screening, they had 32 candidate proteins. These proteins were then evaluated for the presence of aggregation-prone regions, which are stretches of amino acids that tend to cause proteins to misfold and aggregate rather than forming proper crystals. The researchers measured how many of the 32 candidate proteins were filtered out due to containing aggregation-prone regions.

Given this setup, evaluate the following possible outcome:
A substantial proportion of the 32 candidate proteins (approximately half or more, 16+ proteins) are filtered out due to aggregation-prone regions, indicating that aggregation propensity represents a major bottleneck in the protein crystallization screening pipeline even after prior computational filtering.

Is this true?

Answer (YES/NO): NO